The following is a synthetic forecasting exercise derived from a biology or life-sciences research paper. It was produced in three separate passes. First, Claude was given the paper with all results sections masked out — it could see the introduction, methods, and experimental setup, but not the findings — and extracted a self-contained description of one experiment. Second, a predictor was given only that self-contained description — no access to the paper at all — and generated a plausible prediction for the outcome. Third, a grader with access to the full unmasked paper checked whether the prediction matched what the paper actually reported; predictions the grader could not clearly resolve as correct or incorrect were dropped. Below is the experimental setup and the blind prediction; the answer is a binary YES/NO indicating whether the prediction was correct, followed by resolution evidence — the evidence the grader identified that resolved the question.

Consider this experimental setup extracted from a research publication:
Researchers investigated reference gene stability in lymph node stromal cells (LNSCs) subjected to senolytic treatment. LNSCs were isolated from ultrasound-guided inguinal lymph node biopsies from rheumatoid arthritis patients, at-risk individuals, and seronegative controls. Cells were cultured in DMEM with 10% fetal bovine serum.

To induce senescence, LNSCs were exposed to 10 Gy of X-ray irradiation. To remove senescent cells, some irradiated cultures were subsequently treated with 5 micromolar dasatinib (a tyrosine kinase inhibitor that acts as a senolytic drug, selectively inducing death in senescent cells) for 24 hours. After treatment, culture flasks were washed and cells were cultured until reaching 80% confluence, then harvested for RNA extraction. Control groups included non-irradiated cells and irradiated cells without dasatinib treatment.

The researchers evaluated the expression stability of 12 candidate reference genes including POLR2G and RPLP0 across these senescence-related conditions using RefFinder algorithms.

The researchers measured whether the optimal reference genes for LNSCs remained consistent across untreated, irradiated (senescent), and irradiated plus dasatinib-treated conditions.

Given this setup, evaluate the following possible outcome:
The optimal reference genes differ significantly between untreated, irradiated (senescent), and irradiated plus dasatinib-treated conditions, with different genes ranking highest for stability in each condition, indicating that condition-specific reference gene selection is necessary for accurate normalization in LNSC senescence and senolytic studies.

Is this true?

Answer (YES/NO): NO